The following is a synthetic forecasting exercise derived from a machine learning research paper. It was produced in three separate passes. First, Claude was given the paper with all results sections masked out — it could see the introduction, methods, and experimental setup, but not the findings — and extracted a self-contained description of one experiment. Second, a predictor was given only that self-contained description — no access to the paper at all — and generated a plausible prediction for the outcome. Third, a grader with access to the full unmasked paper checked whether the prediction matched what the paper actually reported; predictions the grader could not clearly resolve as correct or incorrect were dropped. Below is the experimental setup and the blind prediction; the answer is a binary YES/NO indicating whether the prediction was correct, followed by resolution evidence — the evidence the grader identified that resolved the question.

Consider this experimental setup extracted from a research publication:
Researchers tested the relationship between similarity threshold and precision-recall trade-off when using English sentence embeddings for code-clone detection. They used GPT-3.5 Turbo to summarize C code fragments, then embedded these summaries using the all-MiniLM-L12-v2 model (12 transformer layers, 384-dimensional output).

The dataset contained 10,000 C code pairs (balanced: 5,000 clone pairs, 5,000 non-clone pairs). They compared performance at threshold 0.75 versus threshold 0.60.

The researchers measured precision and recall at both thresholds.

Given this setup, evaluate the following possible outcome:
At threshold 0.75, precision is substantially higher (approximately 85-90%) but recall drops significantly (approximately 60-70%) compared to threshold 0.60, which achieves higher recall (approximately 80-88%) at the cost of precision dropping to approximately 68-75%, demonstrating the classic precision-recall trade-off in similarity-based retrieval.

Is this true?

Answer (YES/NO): NO